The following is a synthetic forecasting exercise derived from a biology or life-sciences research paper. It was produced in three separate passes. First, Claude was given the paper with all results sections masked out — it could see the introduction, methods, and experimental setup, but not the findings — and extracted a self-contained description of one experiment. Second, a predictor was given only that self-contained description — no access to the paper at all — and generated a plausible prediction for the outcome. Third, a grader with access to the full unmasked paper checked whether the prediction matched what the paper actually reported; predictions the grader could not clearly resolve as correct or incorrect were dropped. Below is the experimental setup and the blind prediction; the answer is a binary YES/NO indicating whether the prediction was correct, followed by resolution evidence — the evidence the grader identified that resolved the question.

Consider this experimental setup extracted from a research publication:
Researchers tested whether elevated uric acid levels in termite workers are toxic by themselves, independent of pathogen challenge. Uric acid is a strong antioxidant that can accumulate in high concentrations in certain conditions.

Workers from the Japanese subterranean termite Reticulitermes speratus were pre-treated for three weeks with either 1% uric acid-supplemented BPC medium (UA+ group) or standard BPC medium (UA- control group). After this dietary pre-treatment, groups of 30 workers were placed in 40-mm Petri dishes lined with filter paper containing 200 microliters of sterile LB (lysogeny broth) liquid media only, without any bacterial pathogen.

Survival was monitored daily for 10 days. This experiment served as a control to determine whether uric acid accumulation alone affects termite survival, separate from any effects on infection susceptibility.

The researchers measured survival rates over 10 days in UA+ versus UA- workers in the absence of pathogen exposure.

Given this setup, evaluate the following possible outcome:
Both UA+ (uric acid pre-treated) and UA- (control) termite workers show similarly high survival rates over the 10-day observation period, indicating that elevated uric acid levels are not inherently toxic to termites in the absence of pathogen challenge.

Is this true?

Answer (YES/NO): YES